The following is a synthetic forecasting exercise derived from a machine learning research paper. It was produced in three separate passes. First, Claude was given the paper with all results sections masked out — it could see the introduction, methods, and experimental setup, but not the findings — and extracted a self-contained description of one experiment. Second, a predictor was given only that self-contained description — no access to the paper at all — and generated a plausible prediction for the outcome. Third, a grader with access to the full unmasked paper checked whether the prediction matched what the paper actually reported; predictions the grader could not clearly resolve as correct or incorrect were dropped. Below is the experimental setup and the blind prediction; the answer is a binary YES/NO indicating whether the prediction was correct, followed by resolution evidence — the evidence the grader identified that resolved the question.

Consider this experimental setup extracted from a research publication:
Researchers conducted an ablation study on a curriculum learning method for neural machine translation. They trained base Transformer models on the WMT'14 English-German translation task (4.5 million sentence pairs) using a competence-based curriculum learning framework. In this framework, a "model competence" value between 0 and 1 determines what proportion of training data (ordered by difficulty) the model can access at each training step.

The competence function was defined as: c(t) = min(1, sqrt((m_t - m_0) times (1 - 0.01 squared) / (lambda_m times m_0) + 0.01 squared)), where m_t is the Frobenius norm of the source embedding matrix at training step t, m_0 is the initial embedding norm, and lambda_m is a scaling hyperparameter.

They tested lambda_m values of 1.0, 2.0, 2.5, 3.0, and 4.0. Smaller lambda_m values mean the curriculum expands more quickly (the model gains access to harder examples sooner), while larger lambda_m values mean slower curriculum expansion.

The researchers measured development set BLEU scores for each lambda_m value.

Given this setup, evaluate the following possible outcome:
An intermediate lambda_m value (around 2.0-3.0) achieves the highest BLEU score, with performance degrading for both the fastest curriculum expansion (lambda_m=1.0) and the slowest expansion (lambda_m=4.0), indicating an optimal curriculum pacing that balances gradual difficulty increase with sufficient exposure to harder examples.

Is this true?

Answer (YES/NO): YES